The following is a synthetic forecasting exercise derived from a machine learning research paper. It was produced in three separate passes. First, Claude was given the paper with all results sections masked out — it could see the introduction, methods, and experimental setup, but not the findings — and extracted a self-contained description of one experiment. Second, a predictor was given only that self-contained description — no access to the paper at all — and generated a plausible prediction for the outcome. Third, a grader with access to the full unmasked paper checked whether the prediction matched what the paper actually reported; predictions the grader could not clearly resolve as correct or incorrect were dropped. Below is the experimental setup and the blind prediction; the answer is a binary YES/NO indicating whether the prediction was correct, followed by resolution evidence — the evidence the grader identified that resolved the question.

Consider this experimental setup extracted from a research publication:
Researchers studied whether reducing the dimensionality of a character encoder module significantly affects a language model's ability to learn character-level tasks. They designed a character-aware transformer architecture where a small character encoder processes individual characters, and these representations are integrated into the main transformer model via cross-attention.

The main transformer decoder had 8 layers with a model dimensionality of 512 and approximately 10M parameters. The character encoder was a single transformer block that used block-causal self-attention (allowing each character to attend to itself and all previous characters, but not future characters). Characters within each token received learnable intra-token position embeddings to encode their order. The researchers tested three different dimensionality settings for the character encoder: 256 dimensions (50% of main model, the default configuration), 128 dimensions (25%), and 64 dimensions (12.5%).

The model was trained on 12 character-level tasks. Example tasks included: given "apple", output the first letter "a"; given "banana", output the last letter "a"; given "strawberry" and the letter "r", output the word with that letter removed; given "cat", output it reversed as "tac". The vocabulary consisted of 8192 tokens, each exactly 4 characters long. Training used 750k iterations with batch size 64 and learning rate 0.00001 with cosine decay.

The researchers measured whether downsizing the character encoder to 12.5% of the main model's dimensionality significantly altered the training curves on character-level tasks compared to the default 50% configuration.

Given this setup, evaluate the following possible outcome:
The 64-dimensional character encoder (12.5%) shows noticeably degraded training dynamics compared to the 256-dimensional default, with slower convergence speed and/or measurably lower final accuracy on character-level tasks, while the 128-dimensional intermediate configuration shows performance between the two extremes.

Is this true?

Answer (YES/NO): NO